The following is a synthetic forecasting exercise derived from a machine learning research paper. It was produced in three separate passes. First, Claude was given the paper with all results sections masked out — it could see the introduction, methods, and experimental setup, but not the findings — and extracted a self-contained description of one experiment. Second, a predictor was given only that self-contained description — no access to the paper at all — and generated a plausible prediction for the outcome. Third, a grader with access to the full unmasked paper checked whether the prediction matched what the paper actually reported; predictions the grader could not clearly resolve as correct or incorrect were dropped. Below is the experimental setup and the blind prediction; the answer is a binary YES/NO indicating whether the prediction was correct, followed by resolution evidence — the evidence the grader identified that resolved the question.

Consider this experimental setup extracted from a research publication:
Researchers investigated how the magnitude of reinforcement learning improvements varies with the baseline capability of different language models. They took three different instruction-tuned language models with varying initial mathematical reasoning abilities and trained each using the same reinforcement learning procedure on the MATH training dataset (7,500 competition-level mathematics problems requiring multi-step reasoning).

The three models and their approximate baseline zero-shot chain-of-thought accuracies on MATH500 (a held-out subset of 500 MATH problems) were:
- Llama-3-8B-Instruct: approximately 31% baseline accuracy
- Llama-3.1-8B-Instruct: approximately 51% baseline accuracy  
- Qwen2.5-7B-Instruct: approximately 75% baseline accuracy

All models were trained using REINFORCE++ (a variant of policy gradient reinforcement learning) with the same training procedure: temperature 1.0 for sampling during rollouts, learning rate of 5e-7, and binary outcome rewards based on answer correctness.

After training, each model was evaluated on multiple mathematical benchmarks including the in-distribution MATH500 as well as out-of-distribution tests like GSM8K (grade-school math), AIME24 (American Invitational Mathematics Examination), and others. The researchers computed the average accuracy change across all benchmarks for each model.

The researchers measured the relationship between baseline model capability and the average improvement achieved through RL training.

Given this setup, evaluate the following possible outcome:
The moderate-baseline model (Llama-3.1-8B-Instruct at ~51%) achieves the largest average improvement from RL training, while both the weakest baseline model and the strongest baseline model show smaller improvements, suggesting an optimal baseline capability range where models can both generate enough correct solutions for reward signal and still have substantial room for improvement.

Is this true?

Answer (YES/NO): NO